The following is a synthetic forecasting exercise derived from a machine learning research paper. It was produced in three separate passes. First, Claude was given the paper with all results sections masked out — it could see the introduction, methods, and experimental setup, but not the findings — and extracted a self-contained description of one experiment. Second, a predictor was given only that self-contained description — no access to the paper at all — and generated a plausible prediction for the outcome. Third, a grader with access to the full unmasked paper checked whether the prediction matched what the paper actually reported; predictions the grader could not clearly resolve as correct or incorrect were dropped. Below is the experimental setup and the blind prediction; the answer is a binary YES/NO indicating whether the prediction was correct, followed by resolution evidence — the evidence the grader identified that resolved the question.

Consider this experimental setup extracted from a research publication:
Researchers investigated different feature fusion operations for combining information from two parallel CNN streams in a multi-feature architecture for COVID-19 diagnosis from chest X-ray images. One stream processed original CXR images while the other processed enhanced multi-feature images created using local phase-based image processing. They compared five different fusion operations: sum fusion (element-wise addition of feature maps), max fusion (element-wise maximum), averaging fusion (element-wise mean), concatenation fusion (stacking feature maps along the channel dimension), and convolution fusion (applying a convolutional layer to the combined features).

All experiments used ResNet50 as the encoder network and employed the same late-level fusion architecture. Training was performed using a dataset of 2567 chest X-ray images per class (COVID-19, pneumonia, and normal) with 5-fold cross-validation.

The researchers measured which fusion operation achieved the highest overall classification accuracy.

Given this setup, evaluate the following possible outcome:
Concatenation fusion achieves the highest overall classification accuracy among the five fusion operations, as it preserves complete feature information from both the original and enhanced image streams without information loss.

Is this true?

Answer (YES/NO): YES